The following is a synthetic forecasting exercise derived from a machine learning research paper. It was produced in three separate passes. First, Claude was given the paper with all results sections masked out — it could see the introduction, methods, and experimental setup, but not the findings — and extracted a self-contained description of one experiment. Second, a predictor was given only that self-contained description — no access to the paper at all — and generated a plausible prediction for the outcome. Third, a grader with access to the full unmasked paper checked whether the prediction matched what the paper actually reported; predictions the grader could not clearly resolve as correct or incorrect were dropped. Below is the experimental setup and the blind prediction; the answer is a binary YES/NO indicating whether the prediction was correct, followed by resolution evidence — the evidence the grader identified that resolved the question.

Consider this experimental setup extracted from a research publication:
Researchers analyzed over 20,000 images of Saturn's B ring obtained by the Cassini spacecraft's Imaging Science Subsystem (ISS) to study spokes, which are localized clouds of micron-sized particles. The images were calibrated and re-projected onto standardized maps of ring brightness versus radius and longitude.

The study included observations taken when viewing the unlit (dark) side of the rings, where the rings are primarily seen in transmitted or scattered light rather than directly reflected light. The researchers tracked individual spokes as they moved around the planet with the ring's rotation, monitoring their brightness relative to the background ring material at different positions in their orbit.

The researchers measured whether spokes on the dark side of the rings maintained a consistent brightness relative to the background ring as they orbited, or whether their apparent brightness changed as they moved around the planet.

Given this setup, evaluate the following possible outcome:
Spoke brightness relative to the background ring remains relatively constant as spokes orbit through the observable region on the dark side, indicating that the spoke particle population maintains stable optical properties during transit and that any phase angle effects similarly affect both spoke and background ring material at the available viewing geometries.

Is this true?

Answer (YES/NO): NO